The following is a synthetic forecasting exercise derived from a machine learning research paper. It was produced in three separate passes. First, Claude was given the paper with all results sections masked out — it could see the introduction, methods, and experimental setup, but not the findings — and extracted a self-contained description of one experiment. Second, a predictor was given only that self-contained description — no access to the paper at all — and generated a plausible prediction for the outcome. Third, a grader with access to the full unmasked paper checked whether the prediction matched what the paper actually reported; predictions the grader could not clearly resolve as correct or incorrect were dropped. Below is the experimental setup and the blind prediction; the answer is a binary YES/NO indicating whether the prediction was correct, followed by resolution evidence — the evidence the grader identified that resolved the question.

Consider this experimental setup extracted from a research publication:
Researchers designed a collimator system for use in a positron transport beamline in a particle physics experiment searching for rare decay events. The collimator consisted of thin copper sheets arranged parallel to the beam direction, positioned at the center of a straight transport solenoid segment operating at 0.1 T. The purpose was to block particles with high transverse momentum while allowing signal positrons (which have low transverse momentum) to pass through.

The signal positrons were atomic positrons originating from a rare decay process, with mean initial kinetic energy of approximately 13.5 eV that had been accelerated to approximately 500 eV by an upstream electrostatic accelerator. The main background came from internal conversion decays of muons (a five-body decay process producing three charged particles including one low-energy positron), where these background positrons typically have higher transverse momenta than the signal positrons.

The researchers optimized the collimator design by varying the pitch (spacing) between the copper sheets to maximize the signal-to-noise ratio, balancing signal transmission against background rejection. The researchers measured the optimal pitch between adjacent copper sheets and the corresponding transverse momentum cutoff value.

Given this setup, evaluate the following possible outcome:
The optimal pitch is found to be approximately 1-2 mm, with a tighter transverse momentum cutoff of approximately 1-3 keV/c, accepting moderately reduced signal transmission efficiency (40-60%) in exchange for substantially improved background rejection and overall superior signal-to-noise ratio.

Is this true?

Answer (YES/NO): NO